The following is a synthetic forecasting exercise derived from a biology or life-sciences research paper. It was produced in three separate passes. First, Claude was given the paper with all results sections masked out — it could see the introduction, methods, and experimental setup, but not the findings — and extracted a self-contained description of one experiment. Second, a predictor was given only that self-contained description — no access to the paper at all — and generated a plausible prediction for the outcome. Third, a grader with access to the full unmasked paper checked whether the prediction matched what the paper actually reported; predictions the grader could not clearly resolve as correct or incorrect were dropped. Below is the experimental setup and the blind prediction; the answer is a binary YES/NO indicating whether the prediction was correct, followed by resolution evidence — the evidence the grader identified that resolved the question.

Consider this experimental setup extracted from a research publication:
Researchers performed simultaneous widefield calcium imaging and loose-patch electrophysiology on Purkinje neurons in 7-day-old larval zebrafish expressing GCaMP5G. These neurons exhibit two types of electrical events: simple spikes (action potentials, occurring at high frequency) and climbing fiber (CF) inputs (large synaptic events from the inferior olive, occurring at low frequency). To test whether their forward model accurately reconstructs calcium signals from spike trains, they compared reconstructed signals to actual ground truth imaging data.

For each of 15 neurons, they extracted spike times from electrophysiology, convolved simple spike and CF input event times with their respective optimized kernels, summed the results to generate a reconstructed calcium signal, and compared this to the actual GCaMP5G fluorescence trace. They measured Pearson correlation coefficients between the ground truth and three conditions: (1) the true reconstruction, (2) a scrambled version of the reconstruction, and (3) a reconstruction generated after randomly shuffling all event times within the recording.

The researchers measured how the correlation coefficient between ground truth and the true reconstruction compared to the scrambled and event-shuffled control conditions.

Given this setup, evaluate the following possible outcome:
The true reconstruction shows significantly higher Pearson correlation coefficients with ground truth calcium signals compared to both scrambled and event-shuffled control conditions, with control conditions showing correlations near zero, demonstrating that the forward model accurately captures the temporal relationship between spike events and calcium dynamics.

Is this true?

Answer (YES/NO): YES